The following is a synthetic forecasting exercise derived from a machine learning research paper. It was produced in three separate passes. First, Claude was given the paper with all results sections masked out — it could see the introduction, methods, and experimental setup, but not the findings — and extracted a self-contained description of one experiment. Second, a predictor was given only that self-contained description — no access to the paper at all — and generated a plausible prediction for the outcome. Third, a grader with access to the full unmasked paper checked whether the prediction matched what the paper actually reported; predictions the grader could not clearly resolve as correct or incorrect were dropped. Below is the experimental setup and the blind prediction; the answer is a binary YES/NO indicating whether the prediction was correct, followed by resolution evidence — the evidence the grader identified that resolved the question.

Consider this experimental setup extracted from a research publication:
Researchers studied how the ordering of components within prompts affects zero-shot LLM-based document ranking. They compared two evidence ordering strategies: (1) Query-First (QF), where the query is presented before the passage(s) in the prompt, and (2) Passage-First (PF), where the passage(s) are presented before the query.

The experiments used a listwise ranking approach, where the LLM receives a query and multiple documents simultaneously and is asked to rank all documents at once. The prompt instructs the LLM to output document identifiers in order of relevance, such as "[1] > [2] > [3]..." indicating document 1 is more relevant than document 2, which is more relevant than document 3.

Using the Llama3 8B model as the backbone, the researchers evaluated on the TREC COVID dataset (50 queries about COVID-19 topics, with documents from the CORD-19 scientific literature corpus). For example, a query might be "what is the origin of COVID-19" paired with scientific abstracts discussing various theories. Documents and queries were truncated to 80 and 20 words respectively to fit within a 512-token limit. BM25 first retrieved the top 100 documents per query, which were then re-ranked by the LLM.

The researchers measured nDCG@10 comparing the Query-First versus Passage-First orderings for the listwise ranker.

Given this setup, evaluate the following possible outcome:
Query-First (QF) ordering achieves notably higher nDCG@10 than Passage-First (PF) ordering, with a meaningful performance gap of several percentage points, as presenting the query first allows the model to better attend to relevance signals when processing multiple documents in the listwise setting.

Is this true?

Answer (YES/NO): NO